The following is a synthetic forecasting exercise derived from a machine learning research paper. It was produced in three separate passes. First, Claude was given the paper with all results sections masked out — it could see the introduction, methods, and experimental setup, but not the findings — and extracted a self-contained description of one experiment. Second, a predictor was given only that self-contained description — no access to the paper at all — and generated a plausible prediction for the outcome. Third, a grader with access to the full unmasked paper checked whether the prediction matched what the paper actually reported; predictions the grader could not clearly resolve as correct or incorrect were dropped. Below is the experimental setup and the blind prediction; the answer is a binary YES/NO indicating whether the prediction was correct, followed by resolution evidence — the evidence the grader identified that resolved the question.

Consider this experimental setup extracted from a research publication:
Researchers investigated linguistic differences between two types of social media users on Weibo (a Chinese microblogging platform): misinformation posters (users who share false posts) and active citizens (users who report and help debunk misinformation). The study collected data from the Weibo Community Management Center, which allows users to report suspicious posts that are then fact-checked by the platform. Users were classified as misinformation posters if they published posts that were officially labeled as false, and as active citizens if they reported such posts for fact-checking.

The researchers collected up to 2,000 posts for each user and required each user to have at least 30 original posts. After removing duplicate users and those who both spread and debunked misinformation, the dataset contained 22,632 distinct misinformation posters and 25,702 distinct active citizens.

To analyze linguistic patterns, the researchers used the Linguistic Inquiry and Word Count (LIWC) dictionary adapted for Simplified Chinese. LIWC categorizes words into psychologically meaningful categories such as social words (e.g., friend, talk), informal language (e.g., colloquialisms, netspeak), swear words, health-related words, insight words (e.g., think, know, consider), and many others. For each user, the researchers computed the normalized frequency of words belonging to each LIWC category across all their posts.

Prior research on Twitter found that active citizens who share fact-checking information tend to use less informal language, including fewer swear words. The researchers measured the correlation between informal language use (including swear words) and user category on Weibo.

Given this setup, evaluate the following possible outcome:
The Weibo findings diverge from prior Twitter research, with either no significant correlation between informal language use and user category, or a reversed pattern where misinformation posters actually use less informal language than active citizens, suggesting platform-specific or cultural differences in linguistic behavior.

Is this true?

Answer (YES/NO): YES